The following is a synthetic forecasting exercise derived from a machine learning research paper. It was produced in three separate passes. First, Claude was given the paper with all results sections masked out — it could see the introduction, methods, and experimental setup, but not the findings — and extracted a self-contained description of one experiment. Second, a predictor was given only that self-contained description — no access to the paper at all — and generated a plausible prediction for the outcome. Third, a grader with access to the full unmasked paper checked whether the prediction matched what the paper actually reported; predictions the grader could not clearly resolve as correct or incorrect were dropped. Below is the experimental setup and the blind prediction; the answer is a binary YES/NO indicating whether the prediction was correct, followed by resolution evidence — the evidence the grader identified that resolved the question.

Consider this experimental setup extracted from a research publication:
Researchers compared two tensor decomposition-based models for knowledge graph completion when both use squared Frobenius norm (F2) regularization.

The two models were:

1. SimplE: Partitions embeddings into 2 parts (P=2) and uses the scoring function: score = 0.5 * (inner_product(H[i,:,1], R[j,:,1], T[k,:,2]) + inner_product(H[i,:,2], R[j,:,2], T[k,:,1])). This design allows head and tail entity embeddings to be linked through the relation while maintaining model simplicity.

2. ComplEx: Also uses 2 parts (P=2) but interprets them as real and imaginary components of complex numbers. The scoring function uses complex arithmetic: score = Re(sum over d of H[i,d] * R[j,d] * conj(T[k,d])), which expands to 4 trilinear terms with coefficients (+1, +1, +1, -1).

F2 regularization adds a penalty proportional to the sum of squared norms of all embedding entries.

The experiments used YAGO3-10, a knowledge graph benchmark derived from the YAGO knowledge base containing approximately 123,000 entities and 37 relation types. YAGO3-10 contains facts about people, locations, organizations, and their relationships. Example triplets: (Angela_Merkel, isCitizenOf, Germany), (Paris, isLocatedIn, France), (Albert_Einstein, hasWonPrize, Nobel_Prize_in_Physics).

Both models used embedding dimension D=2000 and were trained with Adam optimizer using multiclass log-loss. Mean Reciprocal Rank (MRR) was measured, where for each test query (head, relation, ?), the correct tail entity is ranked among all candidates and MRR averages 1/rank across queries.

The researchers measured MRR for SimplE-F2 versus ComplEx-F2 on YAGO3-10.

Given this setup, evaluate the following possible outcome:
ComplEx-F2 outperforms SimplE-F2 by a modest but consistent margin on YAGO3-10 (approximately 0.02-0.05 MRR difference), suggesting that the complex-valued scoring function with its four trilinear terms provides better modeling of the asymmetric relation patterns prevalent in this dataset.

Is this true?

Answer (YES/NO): NO